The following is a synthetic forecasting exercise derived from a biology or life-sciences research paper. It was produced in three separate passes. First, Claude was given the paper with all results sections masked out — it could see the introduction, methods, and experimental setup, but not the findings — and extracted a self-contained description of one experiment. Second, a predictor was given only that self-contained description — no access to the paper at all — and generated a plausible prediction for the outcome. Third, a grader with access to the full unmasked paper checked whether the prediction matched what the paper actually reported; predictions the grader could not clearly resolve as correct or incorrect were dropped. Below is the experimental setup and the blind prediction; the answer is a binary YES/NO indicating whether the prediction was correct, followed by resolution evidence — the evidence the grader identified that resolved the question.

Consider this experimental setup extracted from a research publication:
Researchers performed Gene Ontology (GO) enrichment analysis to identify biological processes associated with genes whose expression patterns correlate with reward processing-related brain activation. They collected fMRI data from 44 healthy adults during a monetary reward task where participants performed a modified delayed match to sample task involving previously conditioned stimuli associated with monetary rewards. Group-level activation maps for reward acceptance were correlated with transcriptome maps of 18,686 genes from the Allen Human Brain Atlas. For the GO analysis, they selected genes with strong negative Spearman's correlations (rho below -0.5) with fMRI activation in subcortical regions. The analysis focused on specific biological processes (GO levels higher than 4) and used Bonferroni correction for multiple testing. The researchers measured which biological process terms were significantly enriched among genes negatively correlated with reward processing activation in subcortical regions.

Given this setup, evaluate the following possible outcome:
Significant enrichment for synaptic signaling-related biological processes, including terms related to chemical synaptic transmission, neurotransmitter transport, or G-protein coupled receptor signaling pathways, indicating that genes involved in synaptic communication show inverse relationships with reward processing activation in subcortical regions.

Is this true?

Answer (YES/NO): YES